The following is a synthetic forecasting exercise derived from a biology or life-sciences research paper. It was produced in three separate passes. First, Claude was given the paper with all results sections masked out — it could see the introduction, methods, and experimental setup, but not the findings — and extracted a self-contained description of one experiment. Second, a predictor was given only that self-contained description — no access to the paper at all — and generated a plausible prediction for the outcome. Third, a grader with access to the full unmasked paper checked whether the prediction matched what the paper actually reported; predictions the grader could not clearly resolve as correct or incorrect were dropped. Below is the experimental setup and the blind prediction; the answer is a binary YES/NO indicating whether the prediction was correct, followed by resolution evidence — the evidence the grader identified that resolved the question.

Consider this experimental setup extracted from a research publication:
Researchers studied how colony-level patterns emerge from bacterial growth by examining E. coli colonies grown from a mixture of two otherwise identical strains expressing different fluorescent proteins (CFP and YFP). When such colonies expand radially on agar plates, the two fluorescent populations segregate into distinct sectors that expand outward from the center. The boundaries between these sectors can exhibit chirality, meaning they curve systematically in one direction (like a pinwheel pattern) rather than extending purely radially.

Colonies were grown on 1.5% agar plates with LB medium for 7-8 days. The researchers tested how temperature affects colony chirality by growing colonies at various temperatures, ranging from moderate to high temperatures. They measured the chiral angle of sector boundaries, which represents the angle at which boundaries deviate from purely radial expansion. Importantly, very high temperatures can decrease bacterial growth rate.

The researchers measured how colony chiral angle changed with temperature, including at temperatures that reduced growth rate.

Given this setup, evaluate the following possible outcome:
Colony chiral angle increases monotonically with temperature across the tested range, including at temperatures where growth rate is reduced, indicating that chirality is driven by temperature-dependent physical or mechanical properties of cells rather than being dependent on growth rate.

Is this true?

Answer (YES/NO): YES